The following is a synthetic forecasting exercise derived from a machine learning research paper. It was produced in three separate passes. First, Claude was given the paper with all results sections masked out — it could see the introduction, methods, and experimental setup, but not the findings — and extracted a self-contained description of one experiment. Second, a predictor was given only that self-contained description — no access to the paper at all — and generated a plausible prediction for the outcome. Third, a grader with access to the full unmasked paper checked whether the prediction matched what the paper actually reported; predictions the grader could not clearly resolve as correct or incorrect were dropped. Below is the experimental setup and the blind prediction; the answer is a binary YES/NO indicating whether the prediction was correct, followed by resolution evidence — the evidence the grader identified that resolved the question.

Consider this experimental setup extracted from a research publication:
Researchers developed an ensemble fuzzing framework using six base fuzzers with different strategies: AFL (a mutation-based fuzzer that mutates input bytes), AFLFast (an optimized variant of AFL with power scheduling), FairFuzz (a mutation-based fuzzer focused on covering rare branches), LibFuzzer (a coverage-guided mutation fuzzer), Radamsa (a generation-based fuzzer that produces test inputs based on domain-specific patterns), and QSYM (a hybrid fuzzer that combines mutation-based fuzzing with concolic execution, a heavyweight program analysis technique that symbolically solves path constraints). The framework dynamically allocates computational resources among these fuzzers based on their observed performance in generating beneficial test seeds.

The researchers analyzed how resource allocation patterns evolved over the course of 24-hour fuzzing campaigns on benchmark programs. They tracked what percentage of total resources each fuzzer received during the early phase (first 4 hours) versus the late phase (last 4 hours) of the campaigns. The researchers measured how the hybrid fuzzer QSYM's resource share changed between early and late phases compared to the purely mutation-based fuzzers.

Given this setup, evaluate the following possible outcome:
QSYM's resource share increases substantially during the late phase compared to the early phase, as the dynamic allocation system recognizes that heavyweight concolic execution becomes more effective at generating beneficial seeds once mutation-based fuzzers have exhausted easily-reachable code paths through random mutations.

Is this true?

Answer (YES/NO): NO